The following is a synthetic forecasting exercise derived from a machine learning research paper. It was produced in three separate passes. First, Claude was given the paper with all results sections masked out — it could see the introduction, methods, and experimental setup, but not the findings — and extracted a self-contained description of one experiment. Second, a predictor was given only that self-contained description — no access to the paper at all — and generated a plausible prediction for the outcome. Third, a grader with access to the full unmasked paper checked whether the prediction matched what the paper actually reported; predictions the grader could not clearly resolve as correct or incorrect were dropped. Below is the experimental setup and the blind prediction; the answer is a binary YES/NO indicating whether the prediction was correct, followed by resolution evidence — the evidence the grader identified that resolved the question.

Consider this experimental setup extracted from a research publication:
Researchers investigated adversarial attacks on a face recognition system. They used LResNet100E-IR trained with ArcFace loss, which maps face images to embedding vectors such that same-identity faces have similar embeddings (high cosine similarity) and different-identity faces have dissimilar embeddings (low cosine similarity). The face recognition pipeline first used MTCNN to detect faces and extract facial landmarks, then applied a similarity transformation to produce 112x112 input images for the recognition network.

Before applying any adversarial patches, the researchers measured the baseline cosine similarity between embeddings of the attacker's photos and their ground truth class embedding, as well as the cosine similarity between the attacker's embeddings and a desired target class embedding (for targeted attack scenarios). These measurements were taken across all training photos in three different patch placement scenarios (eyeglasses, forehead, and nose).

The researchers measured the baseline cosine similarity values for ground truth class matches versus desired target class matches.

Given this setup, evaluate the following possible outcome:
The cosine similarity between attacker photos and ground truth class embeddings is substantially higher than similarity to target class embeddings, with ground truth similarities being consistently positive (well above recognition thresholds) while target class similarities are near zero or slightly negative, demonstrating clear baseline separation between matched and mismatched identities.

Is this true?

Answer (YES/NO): NO